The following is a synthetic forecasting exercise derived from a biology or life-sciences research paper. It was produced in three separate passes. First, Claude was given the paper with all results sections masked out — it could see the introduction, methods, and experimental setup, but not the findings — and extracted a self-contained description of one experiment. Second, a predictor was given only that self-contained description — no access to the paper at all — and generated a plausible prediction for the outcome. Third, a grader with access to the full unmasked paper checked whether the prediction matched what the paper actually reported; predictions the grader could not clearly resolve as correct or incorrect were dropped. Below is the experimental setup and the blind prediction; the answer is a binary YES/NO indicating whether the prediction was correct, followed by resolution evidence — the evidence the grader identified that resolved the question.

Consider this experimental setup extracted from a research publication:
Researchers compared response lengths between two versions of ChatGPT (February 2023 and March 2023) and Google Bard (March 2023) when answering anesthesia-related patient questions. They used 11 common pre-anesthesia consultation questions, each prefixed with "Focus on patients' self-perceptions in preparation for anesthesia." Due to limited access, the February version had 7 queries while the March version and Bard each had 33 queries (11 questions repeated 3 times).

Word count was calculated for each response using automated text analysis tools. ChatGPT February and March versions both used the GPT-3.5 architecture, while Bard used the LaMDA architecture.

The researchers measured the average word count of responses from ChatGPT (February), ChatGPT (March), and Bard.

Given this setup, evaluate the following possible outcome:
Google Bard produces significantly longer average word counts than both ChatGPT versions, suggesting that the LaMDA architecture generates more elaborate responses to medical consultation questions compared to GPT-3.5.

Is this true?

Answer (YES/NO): NO